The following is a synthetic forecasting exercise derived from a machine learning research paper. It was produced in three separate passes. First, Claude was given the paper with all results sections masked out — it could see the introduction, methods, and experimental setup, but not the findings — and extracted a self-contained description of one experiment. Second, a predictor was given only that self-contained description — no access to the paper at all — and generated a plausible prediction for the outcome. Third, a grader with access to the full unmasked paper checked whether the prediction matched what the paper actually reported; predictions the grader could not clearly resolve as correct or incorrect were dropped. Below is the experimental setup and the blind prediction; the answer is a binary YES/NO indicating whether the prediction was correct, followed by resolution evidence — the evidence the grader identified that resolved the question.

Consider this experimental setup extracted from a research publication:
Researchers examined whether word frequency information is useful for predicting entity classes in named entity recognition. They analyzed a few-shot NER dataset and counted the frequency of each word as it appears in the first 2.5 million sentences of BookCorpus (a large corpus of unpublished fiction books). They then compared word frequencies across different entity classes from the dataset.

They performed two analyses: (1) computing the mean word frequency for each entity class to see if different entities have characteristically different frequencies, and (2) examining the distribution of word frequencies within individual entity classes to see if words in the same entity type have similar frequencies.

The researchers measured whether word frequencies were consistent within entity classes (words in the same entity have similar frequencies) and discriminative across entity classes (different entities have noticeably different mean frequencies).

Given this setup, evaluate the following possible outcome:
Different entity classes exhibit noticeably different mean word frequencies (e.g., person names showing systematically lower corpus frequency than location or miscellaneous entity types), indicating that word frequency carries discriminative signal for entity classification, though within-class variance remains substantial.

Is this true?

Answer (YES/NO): NO